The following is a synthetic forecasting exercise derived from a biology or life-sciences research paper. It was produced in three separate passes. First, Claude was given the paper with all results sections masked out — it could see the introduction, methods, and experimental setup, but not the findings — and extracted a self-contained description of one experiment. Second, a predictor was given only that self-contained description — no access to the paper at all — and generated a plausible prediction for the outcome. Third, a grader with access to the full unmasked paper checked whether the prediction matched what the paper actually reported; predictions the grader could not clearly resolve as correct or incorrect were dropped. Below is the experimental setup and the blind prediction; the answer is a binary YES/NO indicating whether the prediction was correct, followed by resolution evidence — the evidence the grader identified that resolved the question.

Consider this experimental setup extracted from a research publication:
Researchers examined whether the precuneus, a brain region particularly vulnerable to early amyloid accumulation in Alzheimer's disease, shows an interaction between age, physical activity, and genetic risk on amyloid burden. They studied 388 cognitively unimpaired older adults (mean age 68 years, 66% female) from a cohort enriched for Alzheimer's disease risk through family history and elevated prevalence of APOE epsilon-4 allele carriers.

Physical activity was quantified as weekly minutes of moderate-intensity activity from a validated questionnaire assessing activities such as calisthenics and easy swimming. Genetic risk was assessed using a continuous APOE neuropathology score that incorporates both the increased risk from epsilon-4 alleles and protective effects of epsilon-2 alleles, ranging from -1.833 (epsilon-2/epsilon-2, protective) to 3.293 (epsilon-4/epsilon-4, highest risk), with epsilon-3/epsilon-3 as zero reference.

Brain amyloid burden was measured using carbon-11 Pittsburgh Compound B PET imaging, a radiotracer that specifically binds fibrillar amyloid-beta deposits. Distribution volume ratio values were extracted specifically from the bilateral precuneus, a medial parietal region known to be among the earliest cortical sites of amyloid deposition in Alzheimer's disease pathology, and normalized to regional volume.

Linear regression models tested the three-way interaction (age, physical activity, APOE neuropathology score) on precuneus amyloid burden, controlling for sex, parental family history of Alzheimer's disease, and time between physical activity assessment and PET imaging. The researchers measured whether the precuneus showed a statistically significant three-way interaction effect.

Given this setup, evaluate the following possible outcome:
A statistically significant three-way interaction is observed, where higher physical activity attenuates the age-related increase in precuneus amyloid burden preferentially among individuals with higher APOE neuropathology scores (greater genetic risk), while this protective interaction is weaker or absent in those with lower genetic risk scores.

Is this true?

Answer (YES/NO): NO